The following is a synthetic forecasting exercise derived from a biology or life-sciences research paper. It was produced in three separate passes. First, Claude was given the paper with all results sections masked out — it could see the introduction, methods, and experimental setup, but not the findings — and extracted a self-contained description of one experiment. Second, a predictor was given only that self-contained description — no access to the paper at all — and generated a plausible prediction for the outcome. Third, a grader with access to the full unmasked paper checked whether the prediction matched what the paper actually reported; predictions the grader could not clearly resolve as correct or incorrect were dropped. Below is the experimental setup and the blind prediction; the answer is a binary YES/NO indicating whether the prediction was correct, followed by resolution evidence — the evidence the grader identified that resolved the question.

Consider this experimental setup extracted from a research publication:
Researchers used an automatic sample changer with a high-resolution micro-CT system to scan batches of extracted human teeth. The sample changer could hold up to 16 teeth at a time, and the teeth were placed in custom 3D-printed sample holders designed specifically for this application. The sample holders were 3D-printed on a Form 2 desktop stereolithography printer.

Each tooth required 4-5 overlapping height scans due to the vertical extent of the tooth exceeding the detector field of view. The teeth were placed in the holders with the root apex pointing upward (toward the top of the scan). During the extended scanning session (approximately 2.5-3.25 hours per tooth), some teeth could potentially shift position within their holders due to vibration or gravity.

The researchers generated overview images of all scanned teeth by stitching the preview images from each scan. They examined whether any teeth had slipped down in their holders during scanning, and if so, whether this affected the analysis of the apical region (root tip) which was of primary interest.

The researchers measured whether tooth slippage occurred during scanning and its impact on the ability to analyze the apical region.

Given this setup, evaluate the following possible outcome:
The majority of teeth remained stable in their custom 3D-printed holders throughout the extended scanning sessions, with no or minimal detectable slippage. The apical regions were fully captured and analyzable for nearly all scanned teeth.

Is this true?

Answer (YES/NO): NO